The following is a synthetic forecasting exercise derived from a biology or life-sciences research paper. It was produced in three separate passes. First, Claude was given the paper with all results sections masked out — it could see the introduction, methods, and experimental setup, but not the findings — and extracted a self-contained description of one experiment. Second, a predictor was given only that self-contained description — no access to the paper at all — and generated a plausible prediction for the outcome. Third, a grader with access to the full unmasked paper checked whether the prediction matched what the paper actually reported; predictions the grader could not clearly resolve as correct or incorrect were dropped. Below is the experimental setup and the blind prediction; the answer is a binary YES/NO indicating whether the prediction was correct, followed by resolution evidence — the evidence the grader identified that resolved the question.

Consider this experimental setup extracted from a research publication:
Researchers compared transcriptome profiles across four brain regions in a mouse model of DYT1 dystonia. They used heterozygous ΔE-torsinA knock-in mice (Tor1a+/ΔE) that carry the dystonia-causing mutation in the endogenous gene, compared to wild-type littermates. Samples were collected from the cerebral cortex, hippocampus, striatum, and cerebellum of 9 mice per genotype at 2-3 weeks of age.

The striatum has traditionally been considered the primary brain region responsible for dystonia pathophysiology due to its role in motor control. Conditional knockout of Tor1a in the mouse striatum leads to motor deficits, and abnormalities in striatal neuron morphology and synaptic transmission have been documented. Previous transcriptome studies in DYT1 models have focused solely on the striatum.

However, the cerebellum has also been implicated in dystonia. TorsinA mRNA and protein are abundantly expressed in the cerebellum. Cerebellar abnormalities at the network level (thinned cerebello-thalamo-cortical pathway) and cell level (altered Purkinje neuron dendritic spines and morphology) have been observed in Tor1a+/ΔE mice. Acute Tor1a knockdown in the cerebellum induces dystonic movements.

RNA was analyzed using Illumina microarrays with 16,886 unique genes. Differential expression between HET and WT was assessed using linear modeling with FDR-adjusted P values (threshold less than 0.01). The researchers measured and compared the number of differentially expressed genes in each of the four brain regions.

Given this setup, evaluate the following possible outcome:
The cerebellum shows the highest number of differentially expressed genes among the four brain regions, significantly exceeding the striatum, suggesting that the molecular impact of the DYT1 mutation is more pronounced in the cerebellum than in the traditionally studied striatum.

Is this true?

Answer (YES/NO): NO